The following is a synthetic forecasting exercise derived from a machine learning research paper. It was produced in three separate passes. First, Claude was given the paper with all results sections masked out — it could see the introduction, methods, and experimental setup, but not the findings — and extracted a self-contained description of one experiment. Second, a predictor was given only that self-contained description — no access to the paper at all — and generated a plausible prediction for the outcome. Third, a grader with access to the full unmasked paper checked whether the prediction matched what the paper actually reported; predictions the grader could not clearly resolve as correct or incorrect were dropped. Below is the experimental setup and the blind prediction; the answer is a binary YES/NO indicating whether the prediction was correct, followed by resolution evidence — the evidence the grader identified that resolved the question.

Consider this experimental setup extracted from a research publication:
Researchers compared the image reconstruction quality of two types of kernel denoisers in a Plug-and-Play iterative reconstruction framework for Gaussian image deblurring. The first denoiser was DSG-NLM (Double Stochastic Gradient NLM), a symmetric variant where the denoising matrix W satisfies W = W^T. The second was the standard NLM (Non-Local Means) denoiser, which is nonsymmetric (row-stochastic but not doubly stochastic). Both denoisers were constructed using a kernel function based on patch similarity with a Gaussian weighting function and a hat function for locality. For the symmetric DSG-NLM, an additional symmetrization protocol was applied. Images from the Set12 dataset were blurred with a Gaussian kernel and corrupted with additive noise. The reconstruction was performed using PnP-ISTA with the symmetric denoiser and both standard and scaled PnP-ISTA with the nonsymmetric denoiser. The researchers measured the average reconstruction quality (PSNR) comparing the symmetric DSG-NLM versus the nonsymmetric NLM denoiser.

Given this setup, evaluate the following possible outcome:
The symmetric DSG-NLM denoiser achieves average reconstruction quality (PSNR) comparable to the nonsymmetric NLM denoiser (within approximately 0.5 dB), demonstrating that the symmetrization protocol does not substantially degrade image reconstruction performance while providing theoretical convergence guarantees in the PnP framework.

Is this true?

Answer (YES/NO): NO